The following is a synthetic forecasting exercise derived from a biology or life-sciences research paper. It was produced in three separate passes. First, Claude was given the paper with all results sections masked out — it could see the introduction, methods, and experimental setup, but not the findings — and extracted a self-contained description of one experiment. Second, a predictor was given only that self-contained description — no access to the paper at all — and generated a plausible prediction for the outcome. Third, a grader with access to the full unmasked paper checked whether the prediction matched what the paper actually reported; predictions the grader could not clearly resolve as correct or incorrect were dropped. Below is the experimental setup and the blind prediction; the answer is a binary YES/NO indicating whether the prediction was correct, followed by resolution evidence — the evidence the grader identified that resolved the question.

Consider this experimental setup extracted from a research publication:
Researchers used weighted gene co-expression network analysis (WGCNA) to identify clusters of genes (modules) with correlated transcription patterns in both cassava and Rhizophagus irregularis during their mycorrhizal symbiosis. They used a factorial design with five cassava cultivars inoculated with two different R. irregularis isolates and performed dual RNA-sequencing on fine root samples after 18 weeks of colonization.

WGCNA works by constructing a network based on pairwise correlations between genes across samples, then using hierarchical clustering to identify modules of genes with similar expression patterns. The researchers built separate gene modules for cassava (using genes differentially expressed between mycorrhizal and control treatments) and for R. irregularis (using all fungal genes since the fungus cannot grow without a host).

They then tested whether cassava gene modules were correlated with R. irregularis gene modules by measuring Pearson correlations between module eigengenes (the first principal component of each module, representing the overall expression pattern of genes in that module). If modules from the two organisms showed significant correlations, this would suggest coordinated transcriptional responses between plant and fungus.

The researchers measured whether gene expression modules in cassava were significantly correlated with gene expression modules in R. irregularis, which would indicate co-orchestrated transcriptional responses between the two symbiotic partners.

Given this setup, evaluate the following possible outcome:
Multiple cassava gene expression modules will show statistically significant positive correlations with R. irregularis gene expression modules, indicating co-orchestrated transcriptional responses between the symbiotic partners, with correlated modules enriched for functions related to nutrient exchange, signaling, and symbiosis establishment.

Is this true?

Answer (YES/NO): YES